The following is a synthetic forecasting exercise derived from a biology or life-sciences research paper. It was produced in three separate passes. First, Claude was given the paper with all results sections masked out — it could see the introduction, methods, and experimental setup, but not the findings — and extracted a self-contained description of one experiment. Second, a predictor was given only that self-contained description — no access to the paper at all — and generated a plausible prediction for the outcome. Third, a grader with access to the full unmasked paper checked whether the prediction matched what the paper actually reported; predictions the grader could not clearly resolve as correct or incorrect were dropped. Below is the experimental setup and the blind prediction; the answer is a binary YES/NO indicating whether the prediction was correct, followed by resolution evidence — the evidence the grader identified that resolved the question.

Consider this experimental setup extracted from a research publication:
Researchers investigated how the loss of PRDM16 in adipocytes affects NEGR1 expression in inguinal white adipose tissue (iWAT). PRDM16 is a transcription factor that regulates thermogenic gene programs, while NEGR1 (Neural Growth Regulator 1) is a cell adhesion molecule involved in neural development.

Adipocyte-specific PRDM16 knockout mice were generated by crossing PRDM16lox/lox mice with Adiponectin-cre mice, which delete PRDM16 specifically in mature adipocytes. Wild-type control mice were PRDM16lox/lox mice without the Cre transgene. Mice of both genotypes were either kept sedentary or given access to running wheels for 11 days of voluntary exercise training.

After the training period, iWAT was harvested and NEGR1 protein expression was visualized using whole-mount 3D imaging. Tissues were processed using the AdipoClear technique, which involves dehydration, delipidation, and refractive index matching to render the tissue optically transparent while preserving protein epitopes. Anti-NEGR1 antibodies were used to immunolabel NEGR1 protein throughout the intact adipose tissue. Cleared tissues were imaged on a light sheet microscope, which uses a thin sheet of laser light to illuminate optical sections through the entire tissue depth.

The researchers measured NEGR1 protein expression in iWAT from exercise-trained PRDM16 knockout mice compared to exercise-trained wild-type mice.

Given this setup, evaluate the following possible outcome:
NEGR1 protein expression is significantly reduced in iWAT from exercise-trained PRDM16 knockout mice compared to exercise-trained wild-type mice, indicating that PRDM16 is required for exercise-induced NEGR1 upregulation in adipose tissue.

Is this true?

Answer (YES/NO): YES